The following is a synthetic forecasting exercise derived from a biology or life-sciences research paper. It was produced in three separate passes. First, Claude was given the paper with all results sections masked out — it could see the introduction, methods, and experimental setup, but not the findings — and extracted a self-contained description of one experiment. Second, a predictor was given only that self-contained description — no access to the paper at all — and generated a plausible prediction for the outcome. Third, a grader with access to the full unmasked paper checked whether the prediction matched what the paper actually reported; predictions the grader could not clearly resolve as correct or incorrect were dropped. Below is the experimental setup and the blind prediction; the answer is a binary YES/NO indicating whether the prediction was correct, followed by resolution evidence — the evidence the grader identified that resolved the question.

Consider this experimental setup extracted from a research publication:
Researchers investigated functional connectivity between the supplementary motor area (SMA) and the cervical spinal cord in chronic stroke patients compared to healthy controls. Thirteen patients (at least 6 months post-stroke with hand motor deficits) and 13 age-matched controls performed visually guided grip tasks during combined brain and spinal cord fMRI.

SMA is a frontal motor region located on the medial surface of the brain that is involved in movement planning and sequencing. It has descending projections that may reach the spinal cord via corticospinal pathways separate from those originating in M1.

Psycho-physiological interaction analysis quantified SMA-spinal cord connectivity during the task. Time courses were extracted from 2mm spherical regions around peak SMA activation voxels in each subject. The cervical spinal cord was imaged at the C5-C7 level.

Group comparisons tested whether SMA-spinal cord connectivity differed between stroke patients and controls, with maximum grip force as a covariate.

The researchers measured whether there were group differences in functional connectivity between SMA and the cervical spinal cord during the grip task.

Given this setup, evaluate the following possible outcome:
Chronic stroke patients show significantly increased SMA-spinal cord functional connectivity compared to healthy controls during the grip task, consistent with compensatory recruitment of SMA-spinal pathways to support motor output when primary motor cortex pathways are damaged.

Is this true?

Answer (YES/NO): NO